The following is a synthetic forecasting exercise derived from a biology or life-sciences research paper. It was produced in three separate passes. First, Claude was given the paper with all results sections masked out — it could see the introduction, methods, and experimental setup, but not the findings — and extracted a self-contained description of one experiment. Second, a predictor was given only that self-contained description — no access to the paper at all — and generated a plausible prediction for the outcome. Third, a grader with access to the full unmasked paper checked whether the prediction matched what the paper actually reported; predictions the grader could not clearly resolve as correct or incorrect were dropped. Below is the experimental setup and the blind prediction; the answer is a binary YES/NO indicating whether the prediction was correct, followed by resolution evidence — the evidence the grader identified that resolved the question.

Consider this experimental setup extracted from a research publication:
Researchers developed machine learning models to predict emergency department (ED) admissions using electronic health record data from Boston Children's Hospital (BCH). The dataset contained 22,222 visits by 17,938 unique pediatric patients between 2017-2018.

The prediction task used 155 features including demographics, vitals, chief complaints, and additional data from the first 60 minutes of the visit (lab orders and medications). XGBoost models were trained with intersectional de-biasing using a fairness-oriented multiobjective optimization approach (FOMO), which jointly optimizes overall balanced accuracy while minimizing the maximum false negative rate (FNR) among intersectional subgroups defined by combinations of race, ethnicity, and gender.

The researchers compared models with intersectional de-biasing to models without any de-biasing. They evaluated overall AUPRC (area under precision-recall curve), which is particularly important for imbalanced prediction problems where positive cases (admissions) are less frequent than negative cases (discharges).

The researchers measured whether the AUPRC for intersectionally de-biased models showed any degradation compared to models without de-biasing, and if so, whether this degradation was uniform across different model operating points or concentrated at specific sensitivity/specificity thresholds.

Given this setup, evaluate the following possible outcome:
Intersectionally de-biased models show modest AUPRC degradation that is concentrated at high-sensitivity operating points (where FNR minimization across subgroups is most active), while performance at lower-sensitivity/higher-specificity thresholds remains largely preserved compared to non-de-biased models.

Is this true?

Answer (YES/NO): NO